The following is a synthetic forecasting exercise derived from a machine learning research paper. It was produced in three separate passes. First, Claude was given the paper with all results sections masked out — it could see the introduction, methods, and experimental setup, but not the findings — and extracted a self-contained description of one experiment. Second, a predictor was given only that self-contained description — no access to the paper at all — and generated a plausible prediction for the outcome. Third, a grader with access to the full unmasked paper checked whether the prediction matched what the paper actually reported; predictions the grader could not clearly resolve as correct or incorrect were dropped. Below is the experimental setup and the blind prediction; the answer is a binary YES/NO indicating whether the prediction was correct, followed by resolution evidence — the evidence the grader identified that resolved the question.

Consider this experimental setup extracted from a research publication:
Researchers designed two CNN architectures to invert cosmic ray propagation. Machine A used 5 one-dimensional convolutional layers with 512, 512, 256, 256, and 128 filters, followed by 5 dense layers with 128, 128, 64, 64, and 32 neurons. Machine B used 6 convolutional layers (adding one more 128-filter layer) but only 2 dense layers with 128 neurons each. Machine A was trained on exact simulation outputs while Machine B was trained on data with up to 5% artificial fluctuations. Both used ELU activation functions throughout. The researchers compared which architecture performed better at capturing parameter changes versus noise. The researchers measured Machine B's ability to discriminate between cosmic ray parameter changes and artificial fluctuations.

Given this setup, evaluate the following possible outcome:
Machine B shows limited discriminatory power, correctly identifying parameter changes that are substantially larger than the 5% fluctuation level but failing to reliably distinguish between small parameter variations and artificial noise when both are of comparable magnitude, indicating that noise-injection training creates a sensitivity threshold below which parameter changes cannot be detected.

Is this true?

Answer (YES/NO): NO